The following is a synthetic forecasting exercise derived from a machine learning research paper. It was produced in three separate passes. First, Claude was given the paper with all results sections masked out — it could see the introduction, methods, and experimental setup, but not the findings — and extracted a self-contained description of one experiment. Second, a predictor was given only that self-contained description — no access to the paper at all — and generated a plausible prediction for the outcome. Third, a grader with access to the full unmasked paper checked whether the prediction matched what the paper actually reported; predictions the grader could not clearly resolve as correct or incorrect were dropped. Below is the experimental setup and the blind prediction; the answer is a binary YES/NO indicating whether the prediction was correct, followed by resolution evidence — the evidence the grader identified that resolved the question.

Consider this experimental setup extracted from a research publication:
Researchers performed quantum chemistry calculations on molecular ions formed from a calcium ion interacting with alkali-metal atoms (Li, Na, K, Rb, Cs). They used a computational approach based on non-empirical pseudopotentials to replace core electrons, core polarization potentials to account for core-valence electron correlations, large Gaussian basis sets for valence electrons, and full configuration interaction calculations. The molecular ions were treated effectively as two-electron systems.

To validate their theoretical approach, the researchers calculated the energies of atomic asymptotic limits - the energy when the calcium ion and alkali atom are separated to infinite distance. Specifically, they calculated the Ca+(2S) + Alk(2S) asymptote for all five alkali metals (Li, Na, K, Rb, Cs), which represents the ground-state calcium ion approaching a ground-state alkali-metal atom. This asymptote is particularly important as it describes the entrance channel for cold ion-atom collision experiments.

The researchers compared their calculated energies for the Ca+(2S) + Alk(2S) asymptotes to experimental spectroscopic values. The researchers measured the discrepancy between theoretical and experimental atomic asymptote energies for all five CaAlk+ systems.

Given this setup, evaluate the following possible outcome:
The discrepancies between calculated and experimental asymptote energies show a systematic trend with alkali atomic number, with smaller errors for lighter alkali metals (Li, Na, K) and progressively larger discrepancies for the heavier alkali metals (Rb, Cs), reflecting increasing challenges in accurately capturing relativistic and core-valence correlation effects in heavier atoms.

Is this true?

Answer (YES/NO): NO